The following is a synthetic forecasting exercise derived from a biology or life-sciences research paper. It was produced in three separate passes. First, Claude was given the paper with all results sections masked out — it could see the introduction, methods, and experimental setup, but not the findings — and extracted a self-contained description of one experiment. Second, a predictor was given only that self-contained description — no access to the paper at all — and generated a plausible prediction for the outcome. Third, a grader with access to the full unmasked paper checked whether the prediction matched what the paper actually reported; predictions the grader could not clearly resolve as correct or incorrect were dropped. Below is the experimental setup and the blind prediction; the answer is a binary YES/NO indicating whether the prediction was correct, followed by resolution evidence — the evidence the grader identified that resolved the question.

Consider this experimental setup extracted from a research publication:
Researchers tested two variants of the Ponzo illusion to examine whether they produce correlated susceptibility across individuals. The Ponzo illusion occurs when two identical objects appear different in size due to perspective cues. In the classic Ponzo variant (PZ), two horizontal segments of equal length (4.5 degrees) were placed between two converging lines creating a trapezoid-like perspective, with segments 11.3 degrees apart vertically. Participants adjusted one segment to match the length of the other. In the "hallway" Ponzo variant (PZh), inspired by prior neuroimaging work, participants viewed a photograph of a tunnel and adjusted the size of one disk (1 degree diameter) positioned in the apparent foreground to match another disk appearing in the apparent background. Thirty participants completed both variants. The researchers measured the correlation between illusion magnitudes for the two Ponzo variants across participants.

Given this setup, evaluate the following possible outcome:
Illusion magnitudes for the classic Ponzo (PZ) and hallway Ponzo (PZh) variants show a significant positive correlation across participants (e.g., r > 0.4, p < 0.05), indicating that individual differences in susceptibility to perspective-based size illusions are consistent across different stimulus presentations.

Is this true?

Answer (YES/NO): YES